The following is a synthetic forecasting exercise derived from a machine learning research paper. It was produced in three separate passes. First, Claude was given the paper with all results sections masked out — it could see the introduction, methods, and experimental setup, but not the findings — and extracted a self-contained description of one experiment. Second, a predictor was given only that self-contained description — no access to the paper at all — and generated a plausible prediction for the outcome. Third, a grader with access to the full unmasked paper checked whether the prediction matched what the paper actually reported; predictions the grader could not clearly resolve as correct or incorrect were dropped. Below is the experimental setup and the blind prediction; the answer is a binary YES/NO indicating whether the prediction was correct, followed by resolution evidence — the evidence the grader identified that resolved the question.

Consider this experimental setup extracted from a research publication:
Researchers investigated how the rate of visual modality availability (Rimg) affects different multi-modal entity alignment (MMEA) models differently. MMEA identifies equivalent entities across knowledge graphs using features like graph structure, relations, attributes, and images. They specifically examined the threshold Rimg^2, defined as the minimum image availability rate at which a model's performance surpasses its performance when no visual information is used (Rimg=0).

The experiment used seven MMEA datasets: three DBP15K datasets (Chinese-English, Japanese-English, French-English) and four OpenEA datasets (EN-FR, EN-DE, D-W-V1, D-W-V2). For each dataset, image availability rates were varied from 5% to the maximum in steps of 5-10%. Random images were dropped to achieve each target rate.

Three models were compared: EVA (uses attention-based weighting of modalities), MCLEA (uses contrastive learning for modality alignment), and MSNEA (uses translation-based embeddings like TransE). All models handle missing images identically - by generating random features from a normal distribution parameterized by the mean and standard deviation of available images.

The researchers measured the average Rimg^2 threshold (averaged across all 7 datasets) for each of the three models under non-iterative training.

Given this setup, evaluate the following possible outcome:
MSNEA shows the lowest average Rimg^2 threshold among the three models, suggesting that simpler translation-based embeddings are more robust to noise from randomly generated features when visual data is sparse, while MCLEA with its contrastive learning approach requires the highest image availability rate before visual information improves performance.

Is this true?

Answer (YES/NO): NO